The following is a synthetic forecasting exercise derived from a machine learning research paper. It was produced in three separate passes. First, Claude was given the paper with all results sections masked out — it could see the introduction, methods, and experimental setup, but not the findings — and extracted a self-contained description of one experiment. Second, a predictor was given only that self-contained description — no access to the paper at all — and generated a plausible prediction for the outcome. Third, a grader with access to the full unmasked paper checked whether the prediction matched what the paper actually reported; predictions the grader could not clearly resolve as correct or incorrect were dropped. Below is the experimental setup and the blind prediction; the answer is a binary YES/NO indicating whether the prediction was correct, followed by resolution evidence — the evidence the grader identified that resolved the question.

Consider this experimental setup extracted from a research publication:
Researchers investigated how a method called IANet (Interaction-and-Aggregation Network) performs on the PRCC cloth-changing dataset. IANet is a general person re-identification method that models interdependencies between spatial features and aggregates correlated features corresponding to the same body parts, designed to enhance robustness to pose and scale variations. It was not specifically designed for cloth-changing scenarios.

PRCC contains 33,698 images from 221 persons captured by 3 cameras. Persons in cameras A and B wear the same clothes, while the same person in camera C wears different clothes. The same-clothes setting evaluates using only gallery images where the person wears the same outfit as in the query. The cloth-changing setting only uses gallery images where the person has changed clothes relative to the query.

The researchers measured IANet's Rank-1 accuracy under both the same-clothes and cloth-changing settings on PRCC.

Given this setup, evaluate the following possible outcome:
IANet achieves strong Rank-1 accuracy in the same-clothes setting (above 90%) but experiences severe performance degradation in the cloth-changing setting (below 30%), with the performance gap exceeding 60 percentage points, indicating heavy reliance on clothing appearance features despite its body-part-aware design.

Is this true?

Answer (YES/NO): NO